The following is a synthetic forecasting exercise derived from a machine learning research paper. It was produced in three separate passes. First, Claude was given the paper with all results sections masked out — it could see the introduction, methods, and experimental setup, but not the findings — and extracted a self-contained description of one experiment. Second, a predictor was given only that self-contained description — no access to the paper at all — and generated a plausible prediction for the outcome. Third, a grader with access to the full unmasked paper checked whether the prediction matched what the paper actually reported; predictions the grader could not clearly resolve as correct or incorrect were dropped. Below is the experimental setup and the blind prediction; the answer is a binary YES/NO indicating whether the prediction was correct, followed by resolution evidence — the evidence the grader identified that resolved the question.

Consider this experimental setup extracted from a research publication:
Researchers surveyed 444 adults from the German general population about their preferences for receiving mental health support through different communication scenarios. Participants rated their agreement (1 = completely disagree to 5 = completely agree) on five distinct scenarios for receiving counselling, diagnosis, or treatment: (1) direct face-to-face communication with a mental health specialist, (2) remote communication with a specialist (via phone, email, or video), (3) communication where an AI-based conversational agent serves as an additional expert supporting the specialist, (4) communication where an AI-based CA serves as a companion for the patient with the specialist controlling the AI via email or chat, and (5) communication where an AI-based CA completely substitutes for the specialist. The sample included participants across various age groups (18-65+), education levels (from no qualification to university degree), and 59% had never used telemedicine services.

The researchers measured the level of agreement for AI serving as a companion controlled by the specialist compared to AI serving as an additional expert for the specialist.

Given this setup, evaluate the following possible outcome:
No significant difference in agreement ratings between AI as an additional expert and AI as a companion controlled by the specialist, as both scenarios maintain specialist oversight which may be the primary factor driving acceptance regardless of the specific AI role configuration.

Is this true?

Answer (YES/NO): NO